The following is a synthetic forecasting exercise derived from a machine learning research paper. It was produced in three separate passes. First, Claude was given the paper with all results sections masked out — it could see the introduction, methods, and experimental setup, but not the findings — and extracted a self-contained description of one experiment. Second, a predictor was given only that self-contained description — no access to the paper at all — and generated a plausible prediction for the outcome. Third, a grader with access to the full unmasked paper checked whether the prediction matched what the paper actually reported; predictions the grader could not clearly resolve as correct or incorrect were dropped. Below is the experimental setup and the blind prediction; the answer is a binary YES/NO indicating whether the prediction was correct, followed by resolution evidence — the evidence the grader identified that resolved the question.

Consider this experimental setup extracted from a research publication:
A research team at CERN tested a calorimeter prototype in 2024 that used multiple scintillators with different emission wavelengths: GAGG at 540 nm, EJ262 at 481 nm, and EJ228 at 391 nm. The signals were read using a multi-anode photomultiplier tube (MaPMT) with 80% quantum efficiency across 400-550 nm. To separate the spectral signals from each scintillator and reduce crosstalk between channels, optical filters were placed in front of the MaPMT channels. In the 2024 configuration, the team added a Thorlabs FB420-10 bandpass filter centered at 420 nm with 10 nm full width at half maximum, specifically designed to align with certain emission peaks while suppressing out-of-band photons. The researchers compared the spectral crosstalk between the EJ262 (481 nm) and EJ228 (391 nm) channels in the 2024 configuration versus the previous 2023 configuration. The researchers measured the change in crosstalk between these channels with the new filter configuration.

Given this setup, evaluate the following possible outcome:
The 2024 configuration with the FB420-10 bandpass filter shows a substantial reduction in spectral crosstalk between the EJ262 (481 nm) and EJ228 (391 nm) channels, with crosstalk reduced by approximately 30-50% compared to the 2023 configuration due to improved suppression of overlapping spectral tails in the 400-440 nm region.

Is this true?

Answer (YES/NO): NO